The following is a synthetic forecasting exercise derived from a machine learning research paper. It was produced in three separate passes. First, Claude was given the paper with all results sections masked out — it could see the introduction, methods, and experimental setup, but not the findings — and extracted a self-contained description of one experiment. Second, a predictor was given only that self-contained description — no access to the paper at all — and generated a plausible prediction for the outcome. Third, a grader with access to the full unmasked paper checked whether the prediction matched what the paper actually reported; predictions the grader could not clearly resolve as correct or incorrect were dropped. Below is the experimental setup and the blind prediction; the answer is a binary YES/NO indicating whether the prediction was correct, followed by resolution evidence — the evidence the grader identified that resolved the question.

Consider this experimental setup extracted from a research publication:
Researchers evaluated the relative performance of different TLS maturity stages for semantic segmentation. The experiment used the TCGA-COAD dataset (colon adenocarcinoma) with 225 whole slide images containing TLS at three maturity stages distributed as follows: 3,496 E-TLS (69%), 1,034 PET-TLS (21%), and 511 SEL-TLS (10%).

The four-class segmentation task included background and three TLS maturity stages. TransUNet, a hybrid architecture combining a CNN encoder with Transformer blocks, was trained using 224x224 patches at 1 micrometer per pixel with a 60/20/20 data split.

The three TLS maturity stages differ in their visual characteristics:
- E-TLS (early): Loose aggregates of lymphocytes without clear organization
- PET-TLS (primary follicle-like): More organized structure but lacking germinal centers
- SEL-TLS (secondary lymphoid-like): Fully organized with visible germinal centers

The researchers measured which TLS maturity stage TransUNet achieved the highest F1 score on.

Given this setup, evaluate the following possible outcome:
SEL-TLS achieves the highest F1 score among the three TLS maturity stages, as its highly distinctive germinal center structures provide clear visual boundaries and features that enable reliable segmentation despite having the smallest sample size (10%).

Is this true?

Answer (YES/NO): NO